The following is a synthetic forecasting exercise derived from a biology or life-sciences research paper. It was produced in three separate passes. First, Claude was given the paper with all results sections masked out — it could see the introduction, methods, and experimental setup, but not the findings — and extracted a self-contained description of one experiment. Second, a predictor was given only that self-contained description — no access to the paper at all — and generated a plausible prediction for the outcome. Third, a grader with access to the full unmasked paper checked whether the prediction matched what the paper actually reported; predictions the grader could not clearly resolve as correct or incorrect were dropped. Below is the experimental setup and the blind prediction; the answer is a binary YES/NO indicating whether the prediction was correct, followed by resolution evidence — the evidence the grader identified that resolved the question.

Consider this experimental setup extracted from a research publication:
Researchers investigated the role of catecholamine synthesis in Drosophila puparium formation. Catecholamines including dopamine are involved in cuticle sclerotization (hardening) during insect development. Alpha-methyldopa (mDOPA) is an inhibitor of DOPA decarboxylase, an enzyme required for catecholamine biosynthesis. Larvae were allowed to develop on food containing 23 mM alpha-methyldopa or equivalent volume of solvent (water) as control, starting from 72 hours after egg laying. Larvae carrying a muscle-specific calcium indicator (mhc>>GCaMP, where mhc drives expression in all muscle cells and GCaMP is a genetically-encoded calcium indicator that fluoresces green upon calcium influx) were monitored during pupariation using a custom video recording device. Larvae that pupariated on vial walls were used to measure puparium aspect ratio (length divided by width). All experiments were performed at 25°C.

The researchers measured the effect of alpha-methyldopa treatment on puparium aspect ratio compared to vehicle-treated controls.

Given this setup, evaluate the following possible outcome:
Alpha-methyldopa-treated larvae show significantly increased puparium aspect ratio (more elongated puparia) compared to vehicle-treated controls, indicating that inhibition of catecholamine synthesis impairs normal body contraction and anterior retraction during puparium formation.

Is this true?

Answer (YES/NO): NO